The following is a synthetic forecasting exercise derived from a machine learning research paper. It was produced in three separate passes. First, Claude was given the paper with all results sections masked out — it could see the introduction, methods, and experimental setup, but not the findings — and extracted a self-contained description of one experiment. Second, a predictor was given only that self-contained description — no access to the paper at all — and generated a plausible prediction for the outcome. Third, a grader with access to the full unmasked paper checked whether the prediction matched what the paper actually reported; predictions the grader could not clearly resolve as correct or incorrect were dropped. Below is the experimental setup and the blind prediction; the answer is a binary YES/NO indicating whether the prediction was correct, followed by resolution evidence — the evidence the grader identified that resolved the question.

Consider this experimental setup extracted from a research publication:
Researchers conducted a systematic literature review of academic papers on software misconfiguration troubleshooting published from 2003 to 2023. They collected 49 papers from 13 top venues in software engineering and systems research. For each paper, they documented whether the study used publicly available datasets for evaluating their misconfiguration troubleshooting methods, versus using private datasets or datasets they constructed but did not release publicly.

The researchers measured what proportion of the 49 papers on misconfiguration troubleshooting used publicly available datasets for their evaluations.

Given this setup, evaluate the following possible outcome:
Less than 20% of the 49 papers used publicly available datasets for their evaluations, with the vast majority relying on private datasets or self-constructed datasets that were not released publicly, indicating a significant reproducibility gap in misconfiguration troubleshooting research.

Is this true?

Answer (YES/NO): YES